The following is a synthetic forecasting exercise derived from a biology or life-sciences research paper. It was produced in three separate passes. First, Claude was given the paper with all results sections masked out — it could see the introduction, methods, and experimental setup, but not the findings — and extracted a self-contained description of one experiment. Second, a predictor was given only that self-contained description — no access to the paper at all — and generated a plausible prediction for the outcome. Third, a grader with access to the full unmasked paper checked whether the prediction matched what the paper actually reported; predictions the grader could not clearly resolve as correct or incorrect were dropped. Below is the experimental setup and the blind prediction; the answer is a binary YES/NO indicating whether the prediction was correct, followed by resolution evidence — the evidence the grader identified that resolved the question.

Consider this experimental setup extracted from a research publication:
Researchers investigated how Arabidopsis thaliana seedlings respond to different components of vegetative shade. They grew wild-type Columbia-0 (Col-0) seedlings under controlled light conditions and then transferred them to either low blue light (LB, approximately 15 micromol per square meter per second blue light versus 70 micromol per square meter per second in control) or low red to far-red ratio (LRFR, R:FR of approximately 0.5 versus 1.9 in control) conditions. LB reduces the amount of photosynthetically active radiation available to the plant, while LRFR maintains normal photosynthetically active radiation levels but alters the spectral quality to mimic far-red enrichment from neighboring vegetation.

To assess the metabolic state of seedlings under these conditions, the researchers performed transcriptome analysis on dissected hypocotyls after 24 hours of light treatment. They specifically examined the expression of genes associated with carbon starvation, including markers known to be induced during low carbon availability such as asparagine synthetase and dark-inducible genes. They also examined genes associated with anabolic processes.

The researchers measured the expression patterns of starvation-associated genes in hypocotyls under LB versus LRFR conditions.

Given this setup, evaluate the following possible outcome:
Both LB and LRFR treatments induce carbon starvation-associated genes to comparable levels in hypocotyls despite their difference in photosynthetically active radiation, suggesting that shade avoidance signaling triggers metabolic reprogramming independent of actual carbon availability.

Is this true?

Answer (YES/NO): NO